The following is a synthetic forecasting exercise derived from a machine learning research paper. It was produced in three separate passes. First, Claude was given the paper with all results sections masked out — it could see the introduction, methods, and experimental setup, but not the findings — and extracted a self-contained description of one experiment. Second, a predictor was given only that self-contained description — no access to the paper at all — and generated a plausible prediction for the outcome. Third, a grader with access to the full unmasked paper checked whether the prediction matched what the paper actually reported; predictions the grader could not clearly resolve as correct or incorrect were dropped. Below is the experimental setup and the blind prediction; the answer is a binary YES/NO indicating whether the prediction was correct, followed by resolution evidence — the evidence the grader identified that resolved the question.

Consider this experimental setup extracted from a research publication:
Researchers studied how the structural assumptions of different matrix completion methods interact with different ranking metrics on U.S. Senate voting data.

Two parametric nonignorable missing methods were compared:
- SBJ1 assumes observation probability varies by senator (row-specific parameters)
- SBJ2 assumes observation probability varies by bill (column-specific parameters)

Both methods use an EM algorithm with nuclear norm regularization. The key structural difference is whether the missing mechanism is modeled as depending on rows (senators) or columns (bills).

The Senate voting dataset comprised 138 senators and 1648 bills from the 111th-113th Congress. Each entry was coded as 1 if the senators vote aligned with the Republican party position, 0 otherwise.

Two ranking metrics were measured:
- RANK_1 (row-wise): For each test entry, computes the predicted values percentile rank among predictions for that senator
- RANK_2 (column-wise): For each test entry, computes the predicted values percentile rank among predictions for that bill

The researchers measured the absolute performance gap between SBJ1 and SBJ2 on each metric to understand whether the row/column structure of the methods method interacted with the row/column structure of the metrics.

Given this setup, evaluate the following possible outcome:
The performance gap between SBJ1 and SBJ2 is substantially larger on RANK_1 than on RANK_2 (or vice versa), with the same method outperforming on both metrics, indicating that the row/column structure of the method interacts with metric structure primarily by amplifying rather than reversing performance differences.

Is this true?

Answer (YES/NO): NO